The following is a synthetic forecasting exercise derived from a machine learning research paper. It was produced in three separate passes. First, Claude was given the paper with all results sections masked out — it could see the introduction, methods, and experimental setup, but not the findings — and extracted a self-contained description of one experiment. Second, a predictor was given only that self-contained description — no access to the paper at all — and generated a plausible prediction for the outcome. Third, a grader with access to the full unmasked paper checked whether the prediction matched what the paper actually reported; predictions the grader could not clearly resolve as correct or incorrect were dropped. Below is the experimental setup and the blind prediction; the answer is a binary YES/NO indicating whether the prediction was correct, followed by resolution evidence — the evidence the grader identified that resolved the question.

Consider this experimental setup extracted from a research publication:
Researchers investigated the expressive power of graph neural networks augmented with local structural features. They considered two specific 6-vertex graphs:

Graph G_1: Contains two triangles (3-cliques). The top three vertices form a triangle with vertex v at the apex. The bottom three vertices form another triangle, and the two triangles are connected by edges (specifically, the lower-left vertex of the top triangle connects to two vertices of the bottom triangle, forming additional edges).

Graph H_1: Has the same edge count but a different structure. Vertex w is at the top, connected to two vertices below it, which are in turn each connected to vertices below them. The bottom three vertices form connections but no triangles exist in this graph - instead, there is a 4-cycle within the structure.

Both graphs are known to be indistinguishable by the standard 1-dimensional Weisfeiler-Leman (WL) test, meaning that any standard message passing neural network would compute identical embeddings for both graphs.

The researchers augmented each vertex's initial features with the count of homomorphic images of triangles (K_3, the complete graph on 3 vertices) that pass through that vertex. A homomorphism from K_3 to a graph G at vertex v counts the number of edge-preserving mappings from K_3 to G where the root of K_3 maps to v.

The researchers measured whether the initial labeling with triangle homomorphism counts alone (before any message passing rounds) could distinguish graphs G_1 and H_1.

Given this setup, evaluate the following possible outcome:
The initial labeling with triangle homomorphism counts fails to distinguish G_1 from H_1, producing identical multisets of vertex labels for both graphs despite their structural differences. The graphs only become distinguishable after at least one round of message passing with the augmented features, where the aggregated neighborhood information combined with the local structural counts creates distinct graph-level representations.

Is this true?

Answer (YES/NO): NO